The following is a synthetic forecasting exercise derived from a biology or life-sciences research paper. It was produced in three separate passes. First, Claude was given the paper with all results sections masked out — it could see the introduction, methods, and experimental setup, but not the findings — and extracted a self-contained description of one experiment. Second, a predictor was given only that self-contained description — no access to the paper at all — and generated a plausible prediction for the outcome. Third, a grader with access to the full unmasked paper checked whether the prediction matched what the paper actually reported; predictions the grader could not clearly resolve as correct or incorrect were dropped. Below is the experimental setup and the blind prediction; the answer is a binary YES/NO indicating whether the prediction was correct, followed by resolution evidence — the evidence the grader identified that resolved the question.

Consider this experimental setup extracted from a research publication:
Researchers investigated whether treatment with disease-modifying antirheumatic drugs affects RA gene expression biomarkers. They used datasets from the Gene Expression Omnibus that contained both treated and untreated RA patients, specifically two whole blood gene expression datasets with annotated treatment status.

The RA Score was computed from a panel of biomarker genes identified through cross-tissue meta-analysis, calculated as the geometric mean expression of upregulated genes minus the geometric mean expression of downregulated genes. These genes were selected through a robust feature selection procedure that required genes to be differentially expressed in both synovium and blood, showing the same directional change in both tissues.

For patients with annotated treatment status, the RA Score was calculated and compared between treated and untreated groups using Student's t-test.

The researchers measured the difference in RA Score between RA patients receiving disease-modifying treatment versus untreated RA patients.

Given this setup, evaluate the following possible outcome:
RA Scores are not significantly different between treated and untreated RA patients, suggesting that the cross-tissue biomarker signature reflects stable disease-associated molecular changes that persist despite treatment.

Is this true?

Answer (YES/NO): NO